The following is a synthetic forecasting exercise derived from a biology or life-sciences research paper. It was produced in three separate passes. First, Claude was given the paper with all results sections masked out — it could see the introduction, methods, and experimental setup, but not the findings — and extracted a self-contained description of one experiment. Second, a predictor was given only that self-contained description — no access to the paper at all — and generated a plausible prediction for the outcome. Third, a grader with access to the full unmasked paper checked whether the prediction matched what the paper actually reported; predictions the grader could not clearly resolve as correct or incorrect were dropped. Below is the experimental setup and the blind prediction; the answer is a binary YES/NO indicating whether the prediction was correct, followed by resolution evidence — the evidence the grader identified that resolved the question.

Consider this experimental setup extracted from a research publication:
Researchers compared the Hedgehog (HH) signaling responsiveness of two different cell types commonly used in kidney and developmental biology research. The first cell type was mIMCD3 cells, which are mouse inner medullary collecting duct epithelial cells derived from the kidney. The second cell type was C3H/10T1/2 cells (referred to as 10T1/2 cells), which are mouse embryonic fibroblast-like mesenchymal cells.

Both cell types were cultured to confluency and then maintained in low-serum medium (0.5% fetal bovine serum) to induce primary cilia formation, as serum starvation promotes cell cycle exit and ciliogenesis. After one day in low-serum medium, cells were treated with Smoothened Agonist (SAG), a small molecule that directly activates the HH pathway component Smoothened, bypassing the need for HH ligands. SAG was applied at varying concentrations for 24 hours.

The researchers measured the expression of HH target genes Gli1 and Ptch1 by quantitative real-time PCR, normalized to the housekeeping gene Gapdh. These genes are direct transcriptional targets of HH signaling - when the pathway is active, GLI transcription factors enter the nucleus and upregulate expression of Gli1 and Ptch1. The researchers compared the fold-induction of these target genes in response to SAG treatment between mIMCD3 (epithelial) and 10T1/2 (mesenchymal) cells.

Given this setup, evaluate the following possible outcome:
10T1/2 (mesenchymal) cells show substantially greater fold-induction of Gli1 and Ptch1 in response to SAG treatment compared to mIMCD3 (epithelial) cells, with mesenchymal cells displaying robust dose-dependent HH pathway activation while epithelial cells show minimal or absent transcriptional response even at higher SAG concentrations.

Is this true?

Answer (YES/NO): YES